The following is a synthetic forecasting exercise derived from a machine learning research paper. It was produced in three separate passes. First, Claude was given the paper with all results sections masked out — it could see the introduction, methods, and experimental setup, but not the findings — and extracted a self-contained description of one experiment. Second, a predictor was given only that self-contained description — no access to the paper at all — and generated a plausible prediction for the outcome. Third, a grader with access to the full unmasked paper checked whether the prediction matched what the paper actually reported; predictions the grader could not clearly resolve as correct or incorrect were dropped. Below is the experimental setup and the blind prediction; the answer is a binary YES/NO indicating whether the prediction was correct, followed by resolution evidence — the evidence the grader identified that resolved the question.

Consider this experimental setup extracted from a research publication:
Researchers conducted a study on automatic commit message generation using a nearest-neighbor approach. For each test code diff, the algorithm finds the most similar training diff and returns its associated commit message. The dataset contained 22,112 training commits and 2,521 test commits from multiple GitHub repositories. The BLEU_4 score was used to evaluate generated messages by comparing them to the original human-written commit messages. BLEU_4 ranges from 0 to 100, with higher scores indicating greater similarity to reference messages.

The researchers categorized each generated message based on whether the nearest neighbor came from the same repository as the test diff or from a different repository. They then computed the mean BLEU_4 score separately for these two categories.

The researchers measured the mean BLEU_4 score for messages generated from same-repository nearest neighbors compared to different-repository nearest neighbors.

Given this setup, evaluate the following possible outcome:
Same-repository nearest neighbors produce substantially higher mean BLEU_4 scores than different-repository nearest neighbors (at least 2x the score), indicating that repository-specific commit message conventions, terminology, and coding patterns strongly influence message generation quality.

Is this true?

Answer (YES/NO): YES